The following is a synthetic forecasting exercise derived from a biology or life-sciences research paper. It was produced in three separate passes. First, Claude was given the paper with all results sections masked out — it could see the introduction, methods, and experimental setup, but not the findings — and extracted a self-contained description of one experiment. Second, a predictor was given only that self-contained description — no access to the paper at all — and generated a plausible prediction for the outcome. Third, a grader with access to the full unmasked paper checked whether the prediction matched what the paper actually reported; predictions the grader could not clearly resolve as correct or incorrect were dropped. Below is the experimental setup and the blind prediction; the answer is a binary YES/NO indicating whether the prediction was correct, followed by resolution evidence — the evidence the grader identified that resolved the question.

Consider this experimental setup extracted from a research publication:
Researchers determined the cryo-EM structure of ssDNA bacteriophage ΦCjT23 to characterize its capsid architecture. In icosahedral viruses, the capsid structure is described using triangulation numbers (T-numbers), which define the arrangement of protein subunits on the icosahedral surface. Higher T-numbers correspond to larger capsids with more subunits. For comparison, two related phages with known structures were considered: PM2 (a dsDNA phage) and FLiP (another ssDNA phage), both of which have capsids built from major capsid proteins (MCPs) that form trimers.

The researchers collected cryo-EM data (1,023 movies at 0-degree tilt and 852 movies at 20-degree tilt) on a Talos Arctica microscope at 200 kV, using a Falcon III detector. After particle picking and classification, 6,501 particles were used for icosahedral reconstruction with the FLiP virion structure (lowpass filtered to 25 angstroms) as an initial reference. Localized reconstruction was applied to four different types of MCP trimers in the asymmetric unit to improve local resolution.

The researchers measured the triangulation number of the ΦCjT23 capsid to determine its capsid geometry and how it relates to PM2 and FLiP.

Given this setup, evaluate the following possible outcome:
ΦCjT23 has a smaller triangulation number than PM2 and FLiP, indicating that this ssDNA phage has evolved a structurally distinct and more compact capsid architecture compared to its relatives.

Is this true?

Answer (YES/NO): NO